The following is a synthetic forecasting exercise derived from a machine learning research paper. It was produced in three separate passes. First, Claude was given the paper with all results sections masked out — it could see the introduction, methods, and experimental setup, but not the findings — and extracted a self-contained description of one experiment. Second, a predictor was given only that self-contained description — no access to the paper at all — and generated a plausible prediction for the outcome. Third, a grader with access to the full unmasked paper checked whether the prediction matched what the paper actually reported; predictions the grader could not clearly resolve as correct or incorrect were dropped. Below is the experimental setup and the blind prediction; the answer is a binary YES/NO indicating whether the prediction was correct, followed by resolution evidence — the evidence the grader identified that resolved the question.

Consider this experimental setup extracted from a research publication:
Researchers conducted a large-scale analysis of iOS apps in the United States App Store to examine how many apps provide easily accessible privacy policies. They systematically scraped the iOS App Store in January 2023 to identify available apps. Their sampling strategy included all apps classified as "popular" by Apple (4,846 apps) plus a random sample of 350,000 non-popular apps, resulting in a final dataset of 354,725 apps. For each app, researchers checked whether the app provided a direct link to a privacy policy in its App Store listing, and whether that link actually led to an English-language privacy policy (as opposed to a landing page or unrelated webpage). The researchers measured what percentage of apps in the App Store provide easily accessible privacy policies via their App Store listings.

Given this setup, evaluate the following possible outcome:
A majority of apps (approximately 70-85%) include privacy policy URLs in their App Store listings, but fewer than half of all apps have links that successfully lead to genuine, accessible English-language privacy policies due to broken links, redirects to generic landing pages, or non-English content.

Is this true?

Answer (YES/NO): NO